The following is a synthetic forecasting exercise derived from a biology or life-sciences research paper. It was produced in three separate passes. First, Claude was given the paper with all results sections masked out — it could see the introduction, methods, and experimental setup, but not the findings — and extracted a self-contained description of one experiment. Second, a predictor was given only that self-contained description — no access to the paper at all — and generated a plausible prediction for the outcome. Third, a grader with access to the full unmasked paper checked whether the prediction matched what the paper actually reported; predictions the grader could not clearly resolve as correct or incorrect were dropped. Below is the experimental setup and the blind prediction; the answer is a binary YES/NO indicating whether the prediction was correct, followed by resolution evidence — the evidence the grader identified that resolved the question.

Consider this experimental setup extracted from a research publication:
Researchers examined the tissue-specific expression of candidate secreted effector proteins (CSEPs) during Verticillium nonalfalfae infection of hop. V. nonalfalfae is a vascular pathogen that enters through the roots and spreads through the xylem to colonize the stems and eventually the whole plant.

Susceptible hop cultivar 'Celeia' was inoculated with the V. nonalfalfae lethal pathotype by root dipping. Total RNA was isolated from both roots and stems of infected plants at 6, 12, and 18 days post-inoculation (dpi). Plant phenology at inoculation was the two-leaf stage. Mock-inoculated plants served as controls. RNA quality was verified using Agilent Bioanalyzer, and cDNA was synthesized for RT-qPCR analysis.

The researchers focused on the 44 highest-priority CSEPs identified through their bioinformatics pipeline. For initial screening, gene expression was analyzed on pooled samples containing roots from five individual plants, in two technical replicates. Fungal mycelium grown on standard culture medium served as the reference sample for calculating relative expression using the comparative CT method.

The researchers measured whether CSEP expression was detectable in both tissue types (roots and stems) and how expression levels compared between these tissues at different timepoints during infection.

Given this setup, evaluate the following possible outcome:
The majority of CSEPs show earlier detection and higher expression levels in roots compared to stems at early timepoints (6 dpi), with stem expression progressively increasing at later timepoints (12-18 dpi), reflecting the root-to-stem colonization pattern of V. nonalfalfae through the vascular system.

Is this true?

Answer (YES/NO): NO